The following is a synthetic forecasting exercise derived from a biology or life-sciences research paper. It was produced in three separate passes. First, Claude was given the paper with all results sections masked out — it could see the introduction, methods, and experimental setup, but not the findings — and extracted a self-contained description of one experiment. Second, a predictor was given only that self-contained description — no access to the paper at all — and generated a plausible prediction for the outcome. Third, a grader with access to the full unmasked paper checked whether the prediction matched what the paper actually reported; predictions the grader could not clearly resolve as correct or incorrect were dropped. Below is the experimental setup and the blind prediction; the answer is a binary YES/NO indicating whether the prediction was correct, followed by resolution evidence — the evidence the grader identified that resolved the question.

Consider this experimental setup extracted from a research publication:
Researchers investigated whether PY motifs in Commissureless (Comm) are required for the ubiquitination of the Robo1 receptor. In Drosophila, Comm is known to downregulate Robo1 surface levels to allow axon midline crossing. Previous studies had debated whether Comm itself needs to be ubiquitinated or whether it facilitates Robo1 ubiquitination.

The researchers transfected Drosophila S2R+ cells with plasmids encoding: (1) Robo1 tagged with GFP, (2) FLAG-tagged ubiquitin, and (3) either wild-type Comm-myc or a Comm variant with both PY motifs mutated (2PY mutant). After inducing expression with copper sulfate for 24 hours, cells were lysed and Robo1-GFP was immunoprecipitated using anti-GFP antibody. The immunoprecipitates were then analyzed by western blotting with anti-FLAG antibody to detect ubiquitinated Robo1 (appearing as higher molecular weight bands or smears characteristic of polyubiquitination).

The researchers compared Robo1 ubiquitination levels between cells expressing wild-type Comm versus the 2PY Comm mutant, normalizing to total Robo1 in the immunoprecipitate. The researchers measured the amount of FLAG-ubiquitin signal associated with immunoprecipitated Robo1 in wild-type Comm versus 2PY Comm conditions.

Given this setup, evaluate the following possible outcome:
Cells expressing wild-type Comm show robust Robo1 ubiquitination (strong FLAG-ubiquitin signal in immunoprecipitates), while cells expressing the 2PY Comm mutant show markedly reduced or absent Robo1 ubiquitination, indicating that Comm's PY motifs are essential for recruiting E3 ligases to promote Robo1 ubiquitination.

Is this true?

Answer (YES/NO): YES